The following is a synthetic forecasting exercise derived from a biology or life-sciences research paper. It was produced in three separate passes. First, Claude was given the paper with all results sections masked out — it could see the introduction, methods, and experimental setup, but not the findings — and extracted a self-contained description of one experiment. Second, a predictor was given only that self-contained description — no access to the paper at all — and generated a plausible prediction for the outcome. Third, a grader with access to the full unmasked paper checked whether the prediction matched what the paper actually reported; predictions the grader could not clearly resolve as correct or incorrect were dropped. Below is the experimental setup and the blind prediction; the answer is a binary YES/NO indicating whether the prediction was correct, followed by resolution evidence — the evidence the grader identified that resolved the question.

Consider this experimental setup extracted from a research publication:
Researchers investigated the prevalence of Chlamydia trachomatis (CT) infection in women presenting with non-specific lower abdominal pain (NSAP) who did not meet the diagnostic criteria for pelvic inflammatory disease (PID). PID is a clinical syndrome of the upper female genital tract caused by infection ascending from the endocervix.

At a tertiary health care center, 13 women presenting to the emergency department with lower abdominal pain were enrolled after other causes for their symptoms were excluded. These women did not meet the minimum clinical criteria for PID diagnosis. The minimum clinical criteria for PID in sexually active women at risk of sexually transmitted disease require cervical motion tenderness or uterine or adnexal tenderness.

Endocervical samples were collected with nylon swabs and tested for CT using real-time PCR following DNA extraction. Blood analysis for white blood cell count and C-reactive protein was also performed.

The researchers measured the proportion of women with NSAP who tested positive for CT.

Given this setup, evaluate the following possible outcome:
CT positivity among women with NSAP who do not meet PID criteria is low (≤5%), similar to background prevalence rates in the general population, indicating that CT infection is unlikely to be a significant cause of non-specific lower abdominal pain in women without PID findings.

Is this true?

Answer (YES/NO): NO